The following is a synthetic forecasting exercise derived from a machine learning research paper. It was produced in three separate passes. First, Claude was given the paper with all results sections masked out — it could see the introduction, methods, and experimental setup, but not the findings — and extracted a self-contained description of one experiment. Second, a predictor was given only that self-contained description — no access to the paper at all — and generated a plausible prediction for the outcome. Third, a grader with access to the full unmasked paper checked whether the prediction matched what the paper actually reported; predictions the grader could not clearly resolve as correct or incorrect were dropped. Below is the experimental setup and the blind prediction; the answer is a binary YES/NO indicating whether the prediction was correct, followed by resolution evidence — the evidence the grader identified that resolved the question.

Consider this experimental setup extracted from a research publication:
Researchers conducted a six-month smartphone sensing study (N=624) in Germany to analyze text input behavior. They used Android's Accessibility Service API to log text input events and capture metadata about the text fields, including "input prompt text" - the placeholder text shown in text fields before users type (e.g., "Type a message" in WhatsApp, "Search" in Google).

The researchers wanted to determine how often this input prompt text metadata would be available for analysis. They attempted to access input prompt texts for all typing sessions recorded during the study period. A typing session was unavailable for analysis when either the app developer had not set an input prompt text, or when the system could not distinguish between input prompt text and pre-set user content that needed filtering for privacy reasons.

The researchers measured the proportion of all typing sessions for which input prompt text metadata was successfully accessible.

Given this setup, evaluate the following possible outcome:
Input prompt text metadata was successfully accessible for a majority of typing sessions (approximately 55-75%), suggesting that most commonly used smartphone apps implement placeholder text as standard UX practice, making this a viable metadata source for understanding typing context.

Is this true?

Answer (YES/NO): YES